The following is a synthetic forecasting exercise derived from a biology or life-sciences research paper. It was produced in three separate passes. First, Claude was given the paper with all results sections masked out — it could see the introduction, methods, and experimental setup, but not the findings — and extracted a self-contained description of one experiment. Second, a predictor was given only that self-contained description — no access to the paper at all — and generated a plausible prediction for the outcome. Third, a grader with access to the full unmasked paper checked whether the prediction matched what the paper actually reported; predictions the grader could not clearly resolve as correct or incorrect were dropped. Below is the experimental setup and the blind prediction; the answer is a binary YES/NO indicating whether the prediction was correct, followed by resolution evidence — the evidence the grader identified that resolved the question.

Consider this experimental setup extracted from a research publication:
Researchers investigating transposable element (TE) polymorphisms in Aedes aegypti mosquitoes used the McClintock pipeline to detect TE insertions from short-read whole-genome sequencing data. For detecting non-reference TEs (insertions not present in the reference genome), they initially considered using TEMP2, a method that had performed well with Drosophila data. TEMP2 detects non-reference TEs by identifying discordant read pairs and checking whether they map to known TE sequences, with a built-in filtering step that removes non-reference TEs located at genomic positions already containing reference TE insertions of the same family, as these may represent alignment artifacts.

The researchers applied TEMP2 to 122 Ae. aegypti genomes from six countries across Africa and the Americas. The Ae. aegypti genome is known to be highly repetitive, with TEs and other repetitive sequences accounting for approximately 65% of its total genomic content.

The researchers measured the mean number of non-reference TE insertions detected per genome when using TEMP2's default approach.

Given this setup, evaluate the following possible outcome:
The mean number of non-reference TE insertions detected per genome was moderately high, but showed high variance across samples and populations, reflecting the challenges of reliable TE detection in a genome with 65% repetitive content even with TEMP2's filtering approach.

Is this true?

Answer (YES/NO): NO